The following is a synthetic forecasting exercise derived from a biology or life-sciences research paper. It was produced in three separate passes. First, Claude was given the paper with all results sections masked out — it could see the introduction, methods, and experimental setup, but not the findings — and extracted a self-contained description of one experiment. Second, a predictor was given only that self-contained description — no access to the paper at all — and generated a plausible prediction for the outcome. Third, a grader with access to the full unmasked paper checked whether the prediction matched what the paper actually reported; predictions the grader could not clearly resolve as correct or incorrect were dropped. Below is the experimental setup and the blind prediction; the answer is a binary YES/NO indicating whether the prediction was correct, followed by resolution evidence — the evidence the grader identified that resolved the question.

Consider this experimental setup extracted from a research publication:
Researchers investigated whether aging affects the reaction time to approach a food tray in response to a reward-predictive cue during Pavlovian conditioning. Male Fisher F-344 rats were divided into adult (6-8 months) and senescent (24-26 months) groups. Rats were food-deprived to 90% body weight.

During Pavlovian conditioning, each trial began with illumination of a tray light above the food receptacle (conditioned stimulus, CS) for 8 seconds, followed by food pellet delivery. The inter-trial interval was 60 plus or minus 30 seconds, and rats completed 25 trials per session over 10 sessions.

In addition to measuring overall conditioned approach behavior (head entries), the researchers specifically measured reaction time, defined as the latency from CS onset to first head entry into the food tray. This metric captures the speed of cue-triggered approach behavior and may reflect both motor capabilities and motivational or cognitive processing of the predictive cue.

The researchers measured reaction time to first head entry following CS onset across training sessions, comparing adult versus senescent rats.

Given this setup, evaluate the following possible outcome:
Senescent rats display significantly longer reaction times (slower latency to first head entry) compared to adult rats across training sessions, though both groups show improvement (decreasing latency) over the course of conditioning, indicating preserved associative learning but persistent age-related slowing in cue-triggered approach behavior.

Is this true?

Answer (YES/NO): NO